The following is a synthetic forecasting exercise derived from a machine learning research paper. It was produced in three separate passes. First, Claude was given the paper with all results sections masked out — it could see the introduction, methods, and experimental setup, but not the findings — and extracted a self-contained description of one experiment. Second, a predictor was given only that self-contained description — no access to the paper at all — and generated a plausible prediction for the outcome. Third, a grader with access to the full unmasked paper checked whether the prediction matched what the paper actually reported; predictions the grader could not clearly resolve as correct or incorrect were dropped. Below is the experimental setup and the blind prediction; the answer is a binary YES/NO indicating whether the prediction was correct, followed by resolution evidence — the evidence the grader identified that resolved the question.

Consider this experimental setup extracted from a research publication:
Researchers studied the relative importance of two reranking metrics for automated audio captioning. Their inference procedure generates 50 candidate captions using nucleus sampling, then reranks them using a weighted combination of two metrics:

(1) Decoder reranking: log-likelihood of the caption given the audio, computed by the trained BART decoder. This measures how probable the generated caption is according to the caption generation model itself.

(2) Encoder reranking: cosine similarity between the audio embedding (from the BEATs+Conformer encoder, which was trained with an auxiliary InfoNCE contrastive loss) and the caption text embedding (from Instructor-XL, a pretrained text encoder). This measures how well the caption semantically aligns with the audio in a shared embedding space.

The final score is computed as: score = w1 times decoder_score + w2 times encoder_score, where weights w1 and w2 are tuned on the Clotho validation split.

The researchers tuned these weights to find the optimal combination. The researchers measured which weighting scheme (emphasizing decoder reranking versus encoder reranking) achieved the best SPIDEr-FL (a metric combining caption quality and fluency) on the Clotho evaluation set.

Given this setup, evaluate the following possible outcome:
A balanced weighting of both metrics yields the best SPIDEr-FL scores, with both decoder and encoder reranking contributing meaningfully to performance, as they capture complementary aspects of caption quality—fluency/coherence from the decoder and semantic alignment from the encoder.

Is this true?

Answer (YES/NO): NO